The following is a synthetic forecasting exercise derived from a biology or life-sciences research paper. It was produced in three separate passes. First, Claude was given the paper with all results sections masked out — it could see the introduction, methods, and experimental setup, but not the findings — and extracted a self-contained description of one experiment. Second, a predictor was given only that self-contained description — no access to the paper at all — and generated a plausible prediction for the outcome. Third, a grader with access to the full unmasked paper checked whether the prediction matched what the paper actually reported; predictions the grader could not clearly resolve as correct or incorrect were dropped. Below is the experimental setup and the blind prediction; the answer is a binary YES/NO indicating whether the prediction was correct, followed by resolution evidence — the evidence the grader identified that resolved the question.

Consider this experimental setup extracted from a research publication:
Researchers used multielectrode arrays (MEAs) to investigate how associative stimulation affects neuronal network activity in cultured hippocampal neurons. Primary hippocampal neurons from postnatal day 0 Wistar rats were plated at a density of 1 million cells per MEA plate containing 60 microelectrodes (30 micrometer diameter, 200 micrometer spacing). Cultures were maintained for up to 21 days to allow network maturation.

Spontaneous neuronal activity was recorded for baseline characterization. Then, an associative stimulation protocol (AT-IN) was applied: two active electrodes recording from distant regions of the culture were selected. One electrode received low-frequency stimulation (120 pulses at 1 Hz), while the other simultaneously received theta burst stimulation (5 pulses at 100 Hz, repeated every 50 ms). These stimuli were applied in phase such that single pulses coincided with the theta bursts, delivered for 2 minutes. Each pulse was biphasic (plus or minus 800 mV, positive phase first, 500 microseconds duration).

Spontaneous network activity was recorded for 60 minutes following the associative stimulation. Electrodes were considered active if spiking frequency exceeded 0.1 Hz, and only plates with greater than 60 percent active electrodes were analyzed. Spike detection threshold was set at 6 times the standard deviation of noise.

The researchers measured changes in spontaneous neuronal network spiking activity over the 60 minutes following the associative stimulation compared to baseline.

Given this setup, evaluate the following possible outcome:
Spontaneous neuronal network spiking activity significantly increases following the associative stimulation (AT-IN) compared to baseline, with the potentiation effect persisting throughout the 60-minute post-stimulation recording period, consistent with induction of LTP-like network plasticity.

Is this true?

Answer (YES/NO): NO